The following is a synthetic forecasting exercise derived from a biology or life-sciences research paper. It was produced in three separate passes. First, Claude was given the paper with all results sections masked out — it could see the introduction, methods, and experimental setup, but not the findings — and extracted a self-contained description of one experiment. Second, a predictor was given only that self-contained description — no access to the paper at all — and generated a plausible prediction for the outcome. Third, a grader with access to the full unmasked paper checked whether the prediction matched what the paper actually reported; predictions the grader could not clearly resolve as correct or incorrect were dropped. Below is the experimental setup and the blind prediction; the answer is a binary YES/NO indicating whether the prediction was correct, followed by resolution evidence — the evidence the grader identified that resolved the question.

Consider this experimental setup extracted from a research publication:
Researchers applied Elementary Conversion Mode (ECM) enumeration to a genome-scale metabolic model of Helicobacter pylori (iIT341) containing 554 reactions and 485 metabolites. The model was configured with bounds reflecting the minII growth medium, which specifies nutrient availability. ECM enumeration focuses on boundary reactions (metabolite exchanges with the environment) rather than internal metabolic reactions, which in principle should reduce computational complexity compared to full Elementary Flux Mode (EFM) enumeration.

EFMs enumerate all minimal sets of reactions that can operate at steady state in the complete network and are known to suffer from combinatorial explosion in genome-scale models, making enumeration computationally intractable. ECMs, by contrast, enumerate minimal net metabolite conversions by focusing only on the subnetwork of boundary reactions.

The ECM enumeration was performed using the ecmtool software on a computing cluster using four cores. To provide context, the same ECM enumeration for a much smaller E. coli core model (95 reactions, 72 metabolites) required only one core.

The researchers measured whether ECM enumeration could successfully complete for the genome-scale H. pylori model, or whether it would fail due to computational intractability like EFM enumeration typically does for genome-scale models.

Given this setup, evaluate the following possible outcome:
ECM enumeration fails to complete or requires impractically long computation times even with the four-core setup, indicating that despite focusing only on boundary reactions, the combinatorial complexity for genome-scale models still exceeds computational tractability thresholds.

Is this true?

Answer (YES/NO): NO